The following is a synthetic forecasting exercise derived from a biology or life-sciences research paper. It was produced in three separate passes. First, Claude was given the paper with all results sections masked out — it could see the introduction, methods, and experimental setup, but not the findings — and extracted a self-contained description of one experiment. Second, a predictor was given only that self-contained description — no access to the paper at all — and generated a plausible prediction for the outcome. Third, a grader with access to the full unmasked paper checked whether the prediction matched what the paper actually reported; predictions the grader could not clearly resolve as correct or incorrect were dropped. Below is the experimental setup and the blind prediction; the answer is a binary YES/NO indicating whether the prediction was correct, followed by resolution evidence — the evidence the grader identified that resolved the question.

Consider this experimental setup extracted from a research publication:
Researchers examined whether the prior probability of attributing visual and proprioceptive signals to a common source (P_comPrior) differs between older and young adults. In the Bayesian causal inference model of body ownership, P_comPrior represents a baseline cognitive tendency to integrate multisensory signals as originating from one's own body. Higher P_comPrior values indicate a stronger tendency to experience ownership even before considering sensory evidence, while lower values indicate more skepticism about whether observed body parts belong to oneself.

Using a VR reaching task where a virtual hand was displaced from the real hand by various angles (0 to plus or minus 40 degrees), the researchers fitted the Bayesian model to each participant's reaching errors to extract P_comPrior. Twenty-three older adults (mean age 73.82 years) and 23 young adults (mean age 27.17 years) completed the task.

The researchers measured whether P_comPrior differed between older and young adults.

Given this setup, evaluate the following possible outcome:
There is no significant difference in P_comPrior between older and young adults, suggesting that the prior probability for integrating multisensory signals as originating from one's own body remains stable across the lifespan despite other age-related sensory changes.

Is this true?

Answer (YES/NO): YES